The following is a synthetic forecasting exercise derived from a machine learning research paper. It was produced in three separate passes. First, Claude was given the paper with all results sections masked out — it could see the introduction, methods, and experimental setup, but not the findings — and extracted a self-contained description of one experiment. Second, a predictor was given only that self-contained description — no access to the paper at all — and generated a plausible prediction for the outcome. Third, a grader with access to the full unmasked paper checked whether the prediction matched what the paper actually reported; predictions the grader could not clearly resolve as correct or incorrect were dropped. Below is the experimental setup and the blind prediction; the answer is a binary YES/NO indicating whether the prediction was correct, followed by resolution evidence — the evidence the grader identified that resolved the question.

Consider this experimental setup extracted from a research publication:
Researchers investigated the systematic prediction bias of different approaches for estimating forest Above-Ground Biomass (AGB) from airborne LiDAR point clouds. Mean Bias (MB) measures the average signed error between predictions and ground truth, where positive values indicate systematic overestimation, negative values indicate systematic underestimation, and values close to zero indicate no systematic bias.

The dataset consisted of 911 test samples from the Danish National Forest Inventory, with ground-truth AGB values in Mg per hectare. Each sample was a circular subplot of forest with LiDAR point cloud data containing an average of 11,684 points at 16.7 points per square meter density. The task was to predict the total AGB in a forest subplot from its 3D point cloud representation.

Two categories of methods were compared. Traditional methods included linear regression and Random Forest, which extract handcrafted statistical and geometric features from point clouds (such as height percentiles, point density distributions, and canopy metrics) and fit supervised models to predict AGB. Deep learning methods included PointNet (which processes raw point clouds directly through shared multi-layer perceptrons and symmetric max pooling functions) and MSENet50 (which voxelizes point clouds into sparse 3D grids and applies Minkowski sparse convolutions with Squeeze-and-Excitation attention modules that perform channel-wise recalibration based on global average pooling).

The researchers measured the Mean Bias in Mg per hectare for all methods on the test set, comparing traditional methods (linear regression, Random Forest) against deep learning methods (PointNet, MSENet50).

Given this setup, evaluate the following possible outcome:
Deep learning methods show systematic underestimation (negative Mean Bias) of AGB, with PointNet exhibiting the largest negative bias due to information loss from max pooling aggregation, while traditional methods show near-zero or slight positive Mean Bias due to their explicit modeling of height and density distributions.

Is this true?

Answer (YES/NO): NO